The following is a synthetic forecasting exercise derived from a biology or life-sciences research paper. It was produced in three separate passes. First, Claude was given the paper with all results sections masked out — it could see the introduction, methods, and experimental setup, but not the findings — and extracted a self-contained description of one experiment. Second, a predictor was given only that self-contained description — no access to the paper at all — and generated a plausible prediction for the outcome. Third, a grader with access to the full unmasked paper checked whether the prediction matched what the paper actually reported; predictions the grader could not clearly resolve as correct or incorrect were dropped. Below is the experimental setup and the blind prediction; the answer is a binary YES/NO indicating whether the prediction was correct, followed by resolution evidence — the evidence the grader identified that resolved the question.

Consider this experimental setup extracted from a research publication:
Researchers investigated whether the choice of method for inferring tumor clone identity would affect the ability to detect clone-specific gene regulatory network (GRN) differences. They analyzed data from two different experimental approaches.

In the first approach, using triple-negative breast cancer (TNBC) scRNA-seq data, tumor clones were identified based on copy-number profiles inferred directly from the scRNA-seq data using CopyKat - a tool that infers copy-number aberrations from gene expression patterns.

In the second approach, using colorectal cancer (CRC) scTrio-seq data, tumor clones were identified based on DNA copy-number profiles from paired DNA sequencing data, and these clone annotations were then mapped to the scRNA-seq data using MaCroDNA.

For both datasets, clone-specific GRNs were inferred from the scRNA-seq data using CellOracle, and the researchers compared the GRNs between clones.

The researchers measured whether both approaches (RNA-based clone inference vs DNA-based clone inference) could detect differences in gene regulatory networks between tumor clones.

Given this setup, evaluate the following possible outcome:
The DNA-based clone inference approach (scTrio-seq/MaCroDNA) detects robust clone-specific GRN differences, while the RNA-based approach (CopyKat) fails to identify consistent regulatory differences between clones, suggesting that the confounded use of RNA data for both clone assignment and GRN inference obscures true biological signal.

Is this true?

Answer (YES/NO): NO